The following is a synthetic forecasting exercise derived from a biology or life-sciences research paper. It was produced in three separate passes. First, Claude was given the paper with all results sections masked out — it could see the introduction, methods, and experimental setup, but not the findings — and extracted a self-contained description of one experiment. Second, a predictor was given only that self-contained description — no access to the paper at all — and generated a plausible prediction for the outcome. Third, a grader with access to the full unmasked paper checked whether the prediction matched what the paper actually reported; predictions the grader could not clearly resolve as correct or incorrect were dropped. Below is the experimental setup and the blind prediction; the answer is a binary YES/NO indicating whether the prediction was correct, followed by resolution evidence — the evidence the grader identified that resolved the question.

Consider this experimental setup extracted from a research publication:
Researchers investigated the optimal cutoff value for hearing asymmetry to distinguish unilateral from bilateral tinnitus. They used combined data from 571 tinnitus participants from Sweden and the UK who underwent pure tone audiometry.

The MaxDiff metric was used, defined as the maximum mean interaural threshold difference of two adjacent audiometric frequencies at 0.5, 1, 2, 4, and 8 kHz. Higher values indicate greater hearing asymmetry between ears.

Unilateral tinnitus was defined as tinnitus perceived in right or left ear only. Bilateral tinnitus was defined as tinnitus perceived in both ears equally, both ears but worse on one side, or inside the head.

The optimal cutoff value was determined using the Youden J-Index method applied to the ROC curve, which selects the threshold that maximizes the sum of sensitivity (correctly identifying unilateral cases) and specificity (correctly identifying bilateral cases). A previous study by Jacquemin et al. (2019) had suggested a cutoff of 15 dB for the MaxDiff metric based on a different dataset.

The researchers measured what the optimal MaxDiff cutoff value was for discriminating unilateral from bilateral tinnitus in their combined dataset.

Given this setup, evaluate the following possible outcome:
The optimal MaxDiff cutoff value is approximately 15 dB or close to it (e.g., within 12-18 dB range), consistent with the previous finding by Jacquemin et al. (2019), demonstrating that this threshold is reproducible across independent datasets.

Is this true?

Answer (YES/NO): YES